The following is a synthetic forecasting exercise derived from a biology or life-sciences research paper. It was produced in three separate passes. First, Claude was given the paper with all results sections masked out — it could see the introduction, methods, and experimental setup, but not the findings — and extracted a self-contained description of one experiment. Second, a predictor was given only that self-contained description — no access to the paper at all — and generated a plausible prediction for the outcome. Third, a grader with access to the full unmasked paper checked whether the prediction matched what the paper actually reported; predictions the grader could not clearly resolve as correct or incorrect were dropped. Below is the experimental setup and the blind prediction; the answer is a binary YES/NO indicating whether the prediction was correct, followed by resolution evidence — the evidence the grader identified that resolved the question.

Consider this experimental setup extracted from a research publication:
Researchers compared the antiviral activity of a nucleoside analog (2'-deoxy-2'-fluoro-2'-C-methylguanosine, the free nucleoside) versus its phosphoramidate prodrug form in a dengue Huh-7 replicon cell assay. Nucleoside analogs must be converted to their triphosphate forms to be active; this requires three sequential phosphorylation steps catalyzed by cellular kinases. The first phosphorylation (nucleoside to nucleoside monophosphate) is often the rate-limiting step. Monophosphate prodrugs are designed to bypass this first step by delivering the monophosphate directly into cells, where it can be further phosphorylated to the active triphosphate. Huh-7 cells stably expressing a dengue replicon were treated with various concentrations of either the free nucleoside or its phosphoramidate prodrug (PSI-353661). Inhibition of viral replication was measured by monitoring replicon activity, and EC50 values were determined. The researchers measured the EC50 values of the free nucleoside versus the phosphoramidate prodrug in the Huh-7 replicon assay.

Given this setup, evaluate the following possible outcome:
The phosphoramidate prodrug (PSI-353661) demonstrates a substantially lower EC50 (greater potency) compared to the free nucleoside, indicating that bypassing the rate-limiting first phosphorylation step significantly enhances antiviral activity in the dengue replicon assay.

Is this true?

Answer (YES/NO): YES